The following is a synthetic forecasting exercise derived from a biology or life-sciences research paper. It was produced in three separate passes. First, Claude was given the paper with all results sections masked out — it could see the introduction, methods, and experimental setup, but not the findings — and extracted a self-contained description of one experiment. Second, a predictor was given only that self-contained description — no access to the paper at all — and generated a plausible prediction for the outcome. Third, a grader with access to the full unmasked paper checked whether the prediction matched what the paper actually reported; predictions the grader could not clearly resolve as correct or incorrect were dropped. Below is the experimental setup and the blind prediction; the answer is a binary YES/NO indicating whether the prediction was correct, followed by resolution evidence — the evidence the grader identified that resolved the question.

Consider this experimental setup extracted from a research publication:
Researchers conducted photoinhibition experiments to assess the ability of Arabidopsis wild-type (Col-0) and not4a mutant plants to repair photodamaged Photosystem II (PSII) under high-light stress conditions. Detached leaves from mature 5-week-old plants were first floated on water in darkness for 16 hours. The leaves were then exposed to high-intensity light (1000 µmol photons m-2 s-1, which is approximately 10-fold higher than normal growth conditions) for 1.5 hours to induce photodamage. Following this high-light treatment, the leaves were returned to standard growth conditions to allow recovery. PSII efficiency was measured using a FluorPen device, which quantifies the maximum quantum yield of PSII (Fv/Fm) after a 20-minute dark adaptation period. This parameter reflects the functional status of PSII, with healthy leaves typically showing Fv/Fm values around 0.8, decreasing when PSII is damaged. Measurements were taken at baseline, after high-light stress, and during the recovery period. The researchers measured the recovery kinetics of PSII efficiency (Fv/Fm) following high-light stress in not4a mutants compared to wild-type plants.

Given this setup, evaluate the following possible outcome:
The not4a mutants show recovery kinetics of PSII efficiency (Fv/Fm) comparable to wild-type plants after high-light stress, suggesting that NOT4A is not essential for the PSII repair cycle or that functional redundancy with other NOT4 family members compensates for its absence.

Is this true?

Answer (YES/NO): NO